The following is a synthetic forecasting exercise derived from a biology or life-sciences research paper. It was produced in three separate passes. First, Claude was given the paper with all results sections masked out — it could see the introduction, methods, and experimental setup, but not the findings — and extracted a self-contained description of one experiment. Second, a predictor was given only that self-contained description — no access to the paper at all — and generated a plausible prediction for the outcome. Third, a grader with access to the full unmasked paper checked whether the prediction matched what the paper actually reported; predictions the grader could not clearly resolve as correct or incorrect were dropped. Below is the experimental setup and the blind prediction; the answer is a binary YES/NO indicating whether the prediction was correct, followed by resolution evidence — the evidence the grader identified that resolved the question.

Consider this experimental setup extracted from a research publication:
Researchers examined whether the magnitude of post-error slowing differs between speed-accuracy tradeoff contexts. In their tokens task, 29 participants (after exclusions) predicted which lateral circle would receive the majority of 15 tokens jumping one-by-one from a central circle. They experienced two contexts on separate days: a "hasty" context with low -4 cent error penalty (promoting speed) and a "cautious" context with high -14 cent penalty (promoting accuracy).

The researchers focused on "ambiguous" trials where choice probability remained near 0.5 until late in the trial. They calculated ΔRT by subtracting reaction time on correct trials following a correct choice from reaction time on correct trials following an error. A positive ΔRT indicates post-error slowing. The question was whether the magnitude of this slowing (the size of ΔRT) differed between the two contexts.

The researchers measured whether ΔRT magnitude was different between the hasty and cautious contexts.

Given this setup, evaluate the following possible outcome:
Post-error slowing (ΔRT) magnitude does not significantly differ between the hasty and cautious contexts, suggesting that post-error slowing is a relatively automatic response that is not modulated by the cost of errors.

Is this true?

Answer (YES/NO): NO